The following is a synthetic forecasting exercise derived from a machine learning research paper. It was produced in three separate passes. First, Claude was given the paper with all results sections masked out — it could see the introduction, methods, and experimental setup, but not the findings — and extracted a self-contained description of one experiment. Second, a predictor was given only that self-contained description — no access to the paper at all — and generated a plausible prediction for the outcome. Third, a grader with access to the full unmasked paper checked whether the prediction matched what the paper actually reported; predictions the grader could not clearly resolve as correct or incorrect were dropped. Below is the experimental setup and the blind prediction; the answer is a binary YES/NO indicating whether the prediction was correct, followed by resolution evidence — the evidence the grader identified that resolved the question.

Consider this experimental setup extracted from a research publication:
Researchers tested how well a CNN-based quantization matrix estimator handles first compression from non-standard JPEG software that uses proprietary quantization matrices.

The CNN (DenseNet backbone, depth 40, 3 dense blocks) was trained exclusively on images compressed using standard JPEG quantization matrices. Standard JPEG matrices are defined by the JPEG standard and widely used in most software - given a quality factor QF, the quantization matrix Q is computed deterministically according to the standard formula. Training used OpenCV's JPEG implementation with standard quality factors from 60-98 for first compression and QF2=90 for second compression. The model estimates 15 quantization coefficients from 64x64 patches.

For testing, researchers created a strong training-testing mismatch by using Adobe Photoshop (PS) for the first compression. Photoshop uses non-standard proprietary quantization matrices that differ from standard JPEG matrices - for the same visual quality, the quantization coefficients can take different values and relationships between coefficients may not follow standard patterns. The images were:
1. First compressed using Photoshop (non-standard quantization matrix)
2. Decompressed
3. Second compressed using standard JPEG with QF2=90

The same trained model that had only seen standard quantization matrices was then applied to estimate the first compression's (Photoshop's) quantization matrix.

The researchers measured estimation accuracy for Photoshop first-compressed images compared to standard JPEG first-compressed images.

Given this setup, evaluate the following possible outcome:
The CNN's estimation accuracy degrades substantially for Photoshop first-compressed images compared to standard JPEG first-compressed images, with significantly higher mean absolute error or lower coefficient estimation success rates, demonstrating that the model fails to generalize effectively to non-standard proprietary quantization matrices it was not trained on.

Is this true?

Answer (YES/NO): NO